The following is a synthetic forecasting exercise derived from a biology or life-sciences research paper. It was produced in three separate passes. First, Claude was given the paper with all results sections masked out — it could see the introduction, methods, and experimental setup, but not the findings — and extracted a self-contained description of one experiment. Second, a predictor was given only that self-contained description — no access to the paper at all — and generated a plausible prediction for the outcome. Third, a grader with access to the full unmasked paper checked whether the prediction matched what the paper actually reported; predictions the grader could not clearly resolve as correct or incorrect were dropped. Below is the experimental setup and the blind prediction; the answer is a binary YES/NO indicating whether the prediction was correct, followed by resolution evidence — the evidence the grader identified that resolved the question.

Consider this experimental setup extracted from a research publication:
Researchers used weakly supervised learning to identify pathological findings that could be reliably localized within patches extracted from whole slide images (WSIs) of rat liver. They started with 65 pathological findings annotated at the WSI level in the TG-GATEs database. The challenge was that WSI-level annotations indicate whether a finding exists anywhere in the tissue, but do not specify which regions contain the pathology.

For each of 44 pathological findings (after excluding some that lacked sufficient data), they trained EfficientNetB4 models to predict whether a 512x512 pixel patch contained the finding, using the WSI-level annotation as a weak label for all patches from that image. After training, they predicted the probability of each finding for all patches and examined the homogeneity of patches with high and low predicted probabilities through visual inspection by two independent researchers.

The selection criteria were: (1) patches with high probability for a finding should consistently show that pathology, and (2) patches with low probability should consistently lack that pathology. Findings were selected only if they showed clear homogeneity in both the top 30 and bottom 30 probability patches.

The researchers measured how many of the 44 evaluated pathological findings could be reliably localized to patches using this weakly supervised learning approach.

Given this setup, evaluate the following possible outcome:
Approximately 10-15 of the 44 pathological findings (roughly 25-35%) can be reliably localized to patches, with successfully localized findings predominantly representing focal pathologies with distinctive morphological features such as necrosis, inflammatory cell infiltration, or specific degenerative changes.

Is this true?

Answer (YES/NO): NO